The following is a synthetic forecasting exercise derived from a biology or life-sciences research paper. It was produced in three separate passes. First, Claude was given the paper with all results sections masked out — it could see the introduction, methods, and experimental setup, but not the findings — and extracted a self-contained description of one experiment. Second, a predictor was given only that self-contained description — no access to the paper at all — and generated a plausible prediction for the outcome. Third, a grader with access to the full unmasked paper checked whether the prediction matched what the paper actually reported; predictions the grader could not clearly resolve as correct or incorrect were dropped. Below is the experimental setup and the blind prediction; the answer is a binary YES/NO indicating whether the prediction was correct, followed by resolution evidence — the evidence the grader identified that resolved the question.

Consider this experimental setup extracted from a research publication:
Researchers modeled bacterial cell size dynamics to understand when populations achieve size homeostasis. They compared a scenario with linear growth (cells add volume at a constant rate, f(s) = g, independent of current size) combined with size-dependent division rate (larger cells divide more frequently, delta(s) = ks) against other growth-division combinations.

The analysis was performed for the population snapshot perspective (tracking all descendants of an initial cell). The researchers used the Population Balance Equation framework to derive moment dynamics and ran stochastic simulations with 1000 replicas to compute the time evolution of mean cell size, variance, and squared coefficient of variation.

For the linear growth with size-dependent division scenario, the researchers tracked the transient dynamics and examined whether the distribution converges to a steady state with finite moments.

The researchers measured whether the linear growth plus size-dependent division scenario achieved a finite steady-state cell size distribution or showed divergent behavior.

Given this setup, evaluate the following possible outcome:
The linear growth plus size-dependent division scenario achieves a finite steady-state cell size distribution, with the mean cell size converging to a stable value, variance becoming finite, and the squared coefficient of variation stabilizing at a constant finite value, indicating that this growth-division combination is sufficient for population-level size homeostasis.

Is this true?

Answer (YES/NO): YES